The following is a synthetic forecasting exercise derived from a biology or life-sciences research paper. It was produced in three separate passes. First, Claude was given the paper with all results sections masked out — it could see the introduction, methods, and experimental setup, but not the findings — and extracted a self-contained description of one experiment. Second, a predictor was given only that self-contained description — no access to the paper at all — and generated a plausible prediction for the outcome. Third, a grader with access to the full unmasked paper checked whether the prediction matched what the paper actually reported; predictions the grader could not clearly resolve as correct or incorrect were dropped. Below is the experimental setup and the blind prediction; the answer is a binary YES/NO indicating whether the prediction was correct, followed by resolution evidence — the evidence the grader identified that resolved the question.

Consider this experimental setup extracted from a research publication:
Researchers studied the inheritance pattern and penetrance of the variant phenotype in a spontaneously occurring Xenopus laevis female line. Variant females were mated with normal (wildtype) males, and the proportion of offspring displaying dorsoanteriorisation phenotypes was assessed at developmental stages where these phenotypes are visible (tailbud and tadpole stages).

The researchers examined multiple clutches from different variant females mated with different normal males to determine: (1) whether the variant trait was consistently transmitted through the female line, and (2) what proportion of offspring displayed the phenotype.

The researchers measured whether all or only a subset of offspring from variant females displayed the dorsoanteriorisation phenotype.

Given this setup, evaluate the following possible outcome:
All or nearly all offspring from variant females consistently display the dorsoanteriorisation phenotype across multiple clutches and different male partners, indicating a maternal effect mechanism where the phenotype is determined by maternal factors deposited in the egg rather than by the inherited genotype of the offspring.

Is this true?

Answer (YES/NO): NO